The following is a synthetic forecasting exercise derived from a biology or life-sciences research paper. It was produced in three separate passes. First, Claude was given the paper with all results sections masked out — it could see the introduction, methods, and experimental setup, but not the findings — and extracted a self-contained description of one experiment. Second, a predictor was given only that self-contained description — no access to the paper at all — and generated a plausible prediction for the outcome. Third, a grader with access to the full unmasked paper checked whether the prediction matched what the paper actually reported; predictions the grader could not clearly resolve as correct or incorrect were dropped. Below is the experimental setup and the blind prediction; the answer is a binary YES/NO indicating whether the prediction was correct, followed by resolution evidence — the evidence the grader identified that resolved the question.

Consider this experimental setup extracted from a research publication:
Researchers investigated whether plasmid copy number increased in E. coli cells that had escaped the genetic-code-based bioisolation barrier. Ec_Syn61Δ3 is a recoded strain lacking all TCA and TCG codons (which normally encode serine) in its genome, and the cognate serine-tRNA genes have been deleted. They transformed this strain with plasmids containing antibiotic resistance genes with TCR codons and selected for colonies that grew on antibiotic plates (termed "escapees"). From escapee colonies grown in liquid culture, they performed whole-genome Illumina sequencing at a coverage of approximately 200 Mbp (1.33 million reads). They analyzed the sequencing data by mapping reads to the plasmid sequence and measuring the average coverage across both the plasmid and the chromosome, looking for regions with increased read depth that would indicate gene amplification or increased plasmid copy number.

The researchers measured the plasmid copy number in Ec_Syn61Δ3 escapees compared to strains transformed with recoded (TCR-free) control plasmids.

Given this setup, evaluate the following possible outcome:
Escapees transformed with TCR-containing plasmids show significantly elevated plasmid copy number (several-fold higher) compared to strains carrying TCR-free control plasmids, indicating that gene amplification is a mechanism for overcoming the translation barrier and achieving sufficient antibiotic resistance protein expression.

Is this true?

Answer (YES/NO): YES